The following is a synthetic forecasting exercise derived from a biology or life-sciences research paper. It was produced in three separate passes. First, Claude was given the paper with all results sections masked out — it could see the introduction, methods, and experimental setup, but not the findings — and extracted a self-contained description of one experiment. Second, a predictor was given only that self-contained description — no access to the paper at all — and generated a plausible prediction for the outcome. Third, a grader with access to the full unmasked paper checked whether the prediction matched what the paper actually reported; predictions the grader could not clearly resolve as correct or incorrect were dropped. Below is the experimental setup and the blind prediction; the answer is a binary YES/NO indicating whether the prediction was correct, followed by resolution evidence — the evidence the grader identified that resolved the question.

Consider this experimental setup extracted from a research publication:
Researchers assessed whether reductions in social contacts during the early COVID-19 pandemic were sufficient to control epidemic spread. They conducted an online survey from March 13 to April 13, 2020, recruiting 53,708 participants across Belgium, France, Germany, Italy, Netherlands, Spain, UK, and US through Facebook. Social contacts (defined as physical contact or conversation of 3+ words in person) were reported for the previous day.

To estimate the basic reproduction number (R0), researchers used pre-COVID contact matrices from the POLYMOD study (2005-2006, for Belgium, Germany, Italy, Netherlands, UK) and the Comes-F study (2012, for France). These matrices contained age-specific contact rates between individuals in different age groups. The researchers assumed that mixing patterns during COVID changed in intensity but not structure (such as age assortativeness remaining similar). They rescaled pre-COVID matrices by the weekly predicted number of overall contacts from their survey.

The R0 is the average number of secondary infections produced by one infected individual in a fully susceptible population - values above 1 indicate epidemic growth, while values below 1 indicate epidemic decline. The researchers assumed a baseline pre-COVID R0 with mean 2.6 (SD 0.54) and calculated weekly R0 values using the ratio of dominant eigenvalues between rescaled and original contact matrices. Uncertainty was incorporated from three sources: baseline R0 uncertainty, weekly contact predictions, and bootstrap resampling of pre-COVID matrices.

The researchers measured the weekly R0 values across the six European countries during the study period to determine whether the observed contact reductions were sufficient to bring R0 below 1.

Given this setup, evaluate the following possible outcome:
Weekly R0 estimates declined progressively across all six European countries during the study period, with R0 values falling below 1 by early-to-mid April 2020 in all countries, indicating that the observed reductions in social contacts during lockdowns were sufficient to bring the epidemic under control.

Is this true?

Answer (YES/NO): NO